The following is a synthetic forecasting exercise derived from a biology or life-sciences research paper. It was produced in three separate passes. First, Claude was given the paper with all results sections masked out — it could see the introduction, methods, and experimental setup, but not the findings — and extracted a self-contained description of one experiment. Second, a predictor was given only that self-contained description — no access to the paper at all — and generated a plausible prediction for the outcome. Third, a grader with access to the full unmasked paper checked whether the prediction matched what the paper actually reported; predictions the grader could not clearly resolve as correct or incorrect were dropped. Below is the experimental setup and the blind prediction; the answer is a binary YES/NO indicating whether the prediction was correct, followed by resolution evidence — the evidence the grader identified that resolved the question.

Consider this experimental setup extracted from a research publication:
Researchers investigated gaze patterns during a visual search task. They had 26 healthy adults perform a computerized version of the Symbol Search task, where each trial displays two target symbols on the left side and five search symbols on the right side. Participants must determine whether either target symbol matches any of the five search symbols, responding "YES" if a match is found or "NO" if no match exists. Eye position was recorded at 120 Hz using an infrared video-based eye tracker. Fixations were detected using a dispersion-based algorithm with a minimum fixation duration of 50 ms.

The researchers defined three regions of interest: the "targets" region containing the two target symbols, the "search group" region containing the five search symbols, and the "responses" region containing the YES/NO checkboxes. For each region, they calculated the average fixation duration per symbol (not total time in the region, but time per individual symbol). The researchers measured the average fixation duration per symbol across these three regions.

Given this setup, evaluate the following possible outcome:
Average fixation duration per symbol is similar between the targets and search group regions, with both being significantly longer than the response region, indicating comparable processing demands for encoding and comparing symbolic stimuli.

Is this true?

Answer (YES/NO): NO